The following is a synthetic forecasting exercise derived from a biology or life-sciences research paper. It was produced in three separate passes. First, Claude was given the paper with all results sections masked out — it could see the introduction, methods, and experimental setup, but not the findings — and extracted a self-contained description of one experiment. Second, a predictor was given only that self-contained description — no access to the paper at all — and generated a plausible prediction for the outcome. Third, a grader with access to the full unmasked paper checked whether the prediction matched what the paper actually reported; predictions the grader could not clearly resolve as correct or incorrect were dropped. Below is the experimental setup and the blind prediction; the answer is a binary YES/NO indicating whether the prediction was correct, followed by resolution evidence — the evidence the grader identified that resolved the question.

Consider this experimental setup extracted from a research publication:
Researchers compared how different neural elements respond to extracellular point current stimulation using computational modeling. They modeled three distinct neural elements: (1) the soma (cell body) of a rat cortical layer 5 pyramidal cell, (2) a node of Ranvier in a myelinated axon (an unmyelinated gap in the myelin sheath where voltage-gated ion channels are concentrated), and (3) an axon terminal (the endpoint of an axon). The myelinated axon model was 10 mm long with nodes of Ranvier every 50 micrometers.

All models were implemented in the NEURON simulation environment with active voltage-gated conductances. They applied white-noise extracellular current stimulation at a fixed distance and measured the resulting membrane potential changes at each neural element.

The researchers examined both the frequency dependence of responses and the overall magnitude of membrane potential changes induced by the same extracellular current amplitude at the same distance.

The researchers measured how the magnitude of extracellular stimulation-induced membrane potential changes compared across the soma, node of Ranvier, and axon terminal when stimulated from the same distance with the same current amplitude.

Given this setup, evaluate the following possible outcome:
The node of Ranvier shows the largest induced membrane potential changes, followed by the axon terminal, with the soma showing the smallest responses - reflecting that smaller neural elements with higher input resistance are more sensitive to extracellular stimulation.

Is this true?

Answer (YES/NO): NO